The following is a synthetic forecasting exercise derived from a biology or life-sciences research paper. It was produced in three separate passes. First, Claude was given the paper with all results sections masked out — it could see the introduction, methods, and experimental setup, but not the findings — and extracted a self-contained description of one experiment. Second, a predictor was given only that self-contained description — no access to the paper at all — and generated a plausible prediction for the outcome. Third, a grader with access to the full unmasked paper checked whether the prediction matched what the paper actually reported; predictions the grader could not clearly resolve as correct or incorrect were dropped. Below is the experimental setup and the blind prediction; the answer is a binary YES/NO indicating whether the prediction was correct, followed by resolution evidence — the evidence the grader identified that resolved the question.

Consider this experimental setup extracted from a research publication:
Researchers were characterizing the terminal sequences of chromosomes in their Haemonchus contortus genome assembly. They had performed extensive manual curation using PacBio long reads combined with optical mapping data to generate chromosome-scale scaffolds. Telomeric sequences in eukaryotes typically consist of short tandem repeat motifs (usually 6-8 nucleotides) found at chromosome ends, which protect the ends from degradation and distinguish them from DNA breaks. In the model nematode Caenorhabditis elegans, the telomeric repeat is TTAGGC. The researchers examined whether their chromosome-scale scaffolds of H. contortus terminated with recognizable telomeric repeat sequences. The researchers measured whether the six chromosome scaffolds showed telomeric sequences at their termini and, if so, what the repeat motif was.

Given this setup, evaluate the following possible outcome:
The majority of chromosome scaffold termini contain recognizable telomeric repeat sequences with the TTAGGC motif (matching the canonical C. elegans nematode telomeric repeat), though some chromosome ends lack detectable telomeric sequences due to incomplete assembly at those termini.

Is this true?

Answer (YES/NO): NO